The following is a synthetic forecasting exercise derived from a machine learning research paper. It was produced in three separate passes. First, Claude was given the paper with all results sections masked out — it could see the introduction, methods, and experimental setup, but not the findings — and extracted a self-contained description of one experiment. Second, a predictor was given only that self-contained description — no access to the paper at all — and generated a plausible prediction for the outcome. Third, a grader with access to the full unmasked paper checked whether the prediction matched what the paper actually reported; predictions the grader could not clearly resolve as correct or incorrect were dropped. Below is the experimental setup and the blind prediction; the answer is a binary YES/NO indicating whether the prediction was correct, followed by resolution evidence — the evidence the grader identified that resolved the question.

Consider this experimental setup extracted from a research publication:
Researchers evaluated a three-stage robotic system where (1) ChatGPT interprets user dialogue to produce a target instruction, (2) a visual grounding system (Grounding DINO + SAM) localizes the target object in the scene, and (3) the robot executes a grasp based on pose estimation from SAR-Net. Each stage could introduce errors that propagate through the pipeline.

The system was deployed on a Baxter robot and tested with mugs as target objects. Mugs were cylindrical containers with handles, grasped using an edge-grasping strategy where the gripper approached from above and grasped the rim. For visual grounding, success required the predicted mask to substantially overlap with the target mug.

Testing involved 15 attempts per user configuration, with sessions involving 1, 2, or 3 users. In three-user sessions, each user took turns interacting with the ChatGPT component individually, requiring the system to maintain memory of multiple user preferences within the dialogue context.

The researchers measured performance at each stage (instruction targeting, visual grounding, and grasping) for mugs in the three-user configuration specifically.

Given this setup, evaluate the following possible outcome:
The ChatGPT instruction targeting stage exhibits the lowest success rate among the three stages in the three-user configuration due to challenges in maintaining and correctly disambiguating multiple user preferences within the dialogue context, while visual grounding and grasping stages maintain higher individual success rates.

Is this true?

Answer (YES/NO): NO